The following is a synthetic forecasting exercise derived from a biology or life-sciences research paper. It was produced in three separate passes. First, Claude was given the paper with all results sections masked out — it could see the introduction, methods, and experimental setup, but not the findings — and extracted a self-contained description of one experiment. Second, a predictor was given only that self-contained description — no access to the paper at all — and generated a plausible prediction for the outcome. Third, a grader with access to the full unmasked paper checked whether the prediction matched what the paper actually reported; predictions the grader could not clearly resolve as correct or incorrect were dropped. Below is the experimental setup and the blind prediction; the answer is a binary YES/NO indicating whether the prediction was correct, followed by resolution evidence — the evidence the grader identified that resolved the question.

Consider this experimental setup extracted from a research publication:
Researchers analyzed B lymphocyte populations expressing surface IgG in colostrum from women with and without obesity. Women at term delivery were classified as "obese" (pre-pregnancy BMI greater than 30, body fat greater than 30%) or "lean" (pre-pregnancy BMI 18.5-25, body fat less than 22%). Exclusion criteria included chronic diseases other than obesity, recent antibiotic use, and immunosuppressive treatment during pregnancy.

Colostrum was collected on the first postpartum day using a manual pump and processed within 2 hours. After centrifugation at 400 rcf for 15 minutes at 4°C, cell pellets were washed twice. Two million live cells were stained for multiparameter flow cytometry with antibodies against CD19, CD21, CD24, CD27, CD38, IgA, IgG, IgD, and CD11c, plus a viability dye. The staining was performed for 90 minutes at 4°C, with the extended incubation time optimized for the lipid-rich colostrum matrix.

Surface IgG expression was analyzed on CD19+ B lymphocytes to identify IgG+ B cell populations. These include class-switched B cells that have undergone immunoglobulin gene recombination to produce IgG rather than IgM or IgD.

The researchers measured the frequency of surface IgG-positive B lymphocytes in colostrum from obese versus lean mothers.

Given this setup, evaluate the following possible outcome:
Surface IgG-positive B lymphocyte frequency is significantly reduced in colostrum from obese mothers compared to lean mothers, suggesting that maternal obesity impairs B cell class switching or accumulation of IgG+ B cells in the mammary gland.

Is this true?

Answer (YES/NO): NO